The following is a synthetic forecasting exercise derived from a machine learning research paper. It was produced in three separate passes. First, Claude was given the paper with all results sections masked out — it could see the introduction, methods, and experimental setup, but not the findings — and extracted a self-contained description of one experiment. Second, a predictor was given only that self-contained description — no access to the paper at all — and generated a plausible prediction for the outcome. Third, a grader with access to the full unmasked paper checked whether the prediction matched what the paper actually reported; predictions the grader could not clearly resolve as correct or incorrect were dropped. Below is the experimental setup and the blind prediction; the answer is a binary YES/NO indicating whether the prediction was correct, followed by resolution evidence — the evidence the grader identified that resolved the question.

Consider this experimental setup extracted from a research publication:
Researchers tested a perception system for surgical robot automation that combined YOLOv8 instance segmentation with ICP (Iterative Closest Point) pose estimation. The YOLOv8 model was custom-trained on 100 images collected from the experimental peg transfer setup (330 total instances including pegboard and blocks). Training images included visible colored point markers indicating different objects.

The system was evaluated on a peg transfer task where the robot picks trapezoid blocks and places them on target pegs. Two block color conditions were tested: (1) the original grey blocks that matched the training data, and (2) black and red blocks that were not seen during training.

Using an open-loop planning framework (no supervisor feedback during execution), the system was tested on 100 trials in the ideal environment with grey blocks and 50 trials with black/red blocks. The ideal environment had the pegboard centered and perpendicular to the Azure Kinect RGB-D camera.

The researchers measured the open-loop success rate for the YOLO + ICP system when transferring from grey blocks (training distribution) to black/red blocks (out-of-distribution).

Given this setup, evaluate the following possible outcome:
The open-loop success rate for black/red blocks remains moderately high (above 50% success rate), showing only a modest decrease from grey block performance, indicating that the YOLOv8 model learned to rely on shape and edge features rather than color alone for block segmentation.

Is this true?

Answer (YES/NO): NO